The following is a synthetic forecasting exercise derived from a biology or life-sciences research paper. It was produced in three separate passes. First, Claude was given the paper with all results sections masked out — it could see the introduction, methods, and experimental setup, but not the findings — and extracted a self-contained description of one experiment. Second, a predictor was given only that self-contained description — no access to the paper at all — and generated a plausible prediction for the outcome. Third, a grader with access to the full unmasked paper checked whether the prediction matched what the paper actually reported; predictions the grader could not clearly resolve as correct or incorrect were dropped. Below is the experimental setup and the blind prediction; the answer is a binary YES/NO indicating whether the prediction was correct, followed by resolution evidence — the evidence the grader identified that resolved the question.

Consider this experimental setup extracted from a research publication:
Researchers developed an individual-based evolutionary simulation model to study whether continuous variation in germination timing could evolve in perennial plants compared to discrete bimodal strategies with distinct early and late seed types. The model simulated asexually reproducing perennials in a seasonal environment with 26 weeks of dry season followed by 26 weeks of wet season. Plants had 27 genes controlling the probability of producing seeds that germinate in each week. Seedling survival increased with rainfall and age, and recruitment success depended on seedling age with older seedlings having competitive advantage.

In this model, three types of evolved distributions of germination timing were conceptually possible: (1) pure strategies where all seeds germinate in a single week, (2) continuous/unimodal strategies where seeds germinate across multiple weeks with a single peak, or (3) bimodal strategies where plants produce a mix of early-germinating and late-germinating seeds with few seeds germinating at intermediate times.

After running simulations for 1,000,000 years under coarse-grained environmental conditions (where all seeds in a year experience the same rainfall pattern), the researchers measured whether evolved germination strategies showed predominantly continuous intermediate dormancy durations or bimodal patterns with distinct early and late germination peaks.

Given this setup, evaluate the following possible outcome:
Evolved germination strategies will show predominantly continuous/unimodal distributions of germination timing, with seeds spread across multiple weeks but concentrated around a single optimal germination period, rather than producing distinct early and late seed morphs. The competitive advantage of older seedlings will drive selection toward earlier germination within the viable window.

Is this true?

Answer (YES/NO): NO